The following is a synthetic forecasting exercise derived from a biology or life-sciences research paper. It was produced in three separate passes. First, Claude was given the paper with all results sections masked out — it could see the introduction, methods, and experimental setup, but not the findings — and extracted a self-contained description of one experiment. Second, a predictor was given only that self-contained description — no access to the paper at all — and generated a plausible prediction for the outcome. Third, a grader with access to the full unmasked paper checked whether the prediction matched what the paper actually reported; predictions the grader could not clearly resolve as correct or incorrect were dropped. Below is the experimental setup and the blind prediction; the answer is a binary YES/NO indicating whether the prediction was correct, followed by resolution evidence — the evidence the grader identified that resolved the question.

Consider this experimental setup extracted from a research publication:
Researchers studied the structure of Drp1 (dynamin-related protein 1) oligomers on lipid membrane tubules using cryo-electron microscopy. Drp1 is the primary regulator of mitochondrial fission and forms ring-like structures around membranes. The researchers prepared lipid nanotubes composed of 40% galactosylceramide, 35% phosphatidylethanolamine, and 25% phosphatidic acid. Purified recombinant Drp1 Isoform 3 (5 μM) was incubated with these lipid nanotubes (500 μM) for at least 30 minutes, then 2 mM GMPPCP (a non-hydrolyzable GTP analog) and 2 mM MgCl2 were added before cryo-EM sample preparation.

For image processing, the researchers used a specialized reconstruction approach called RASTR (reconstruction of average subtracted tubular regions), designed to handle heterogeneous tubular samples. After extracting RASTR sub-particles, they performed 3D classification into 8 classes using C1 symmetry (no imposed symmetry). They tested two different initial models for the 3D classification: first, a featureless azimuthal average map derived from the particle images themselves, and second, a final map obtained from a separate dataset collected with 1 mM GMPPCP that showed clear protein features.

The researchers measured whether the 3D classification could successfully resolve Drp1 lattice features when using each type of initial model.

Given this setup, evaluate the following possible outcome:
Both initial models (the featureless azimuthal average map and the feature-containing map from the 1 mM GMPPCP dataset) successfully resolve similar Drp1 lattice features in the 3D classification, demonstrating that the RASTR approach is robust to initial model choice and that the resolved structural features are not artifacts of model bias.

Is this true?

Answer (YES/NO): NO